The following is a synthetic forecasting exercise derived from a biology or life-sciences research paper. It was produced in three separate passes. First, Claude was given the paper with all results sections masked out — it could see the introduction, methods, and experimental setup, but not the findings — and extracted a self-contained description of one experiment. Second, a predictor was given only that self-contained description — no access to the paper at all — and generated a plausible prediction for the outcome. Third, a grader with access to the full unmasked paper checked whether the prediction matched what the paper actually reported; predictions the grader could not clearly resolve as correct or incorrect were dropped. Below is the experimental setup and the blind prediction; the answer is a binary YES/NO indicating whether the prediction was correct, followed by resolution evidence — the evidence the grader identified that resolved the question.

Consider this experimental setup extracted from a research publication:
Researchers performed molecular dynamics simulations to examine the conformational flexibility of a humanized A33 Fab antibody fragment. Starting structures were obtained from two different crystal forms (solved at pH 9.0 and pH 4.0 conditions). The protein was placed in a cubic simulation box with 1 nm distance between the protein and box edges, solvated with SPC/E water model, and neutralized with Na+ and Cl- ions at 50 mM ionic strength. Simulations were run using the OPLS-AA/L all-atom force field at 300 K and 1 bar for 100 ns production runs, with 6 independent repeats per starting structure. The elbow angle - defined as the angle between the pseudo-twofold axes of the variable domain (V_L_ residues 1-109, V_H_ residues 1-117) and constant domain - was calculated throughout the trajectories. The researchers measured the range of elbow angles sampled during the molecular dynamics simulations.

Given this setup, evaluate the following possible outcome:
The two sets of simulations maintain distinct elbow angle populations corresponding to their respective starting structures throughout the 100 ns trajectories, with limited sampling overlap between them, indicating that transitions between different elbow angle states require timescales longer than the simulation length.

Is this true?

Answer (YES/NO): NO